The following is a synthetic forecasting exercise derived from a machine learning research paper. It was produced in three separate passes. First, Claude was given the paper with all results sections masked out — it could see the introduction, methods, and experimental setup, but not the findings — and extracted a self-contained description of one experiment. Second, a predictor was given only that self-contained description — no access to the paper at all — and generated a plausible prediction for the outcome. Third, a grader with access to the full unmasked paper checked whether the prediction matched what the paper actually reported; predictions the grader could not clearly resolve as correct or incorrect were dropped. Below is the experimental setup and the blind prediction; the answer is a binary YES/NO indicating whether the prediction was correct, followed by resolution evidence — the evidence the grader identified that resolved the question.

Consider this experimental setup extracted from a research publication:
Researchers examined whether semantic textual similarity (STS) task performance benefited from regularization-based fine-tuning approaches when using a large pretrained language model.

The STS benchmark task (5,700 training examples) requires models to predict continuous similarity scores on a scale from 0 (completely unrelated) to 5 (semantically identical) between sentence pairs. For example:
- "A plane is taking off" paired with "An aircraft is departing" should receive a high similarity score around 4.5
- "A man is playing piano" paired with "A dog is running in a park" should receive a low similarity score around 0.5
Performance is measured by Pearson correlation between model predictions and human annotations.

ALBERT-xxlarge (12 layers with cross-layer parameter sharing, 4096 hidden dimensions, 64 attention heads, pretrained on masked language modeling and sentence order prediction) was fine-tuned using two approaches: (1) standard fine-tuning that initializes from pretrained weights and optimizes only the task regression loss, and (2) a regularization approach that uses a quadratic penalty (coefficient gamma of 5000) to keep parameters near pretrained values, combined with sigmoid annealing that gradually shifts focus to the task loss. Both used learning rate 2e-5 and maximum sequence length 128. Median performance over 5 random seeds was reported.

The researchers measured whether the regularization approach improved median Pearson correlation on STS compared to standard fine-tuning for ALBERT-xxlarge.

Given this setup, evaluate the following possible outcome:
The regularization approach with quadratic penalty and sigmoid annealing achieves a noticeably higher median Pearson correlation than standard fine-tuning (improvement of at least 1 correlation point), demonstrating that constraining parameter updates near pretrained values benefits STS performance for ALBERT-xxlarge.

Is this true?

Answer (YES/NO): NO